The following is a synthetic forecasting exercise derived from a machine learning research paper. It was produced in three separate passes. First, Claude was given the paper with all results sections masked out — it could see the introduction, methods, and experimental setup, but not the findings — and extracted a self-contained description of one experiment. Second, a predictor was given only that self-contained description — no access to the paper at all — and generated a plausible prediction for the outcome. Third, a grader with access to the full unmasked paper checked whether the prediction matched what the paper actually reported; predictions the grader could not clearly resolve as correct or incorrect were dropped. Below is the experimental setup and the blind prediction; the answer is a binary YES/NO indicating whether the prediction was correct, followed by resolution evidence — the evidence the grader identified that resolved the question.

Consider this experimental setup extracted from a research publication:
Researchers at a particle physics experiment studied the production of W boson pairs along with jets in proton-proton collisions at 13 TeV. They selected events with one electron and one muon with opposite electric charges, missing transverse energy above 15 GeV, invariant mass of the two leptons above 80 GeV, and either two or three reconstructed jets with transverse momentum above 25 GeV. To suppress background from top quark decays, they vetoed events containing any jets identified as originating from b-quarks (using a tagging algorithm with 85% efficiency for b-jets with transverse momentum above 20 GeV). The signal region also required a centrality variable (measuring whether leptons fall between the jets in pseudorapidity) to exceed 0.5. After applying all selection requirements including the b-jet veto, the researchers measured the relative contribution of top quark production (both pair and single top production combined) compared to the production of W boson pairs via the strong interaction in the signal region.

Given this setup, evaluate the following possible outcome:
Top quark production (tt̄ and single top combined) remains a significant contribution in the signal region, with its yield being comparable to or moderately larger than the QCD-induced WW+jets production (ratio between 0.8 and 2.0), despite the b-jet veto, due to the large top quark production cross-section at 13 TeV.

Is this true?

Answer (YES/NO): NO